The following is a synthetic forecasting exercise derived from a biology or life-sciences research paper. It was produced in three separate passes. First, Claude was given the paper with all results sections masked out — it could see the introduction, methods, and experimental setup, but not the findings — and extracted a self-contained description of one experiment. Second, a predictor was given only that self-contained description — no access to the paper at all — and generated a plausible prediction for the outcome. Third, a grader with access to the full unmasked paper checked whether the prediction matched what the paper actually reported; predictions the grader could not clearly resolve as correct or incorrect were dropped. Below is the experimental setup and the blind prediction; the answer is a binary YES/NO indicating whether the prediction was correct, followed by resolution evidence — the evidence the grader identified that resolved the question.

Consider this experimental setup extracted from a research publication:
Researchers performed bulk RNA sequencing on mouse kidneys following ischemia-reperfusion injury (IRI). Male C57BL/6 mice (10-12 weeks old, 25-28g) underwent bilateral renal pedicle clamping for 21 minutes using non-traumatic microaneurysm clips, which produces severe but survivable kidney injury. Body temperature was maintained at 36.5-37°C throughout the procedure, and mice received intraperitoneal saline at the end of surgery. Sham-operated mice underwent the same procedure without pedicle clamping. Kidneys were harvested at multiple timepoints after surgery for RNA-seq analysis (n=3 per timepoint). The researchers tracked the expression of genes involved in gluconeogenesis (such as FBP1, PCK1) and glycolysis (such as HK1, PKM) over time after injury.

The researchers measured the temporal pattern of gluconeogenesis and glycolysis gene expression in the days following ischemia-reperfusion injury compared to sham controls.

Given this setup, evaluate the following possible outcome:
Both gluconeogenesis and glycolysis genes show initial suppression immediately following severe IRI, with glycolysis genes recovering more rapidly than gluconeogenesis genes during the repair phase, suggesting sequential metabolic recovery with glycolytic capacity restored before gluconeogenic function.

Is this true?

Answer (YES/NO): NO